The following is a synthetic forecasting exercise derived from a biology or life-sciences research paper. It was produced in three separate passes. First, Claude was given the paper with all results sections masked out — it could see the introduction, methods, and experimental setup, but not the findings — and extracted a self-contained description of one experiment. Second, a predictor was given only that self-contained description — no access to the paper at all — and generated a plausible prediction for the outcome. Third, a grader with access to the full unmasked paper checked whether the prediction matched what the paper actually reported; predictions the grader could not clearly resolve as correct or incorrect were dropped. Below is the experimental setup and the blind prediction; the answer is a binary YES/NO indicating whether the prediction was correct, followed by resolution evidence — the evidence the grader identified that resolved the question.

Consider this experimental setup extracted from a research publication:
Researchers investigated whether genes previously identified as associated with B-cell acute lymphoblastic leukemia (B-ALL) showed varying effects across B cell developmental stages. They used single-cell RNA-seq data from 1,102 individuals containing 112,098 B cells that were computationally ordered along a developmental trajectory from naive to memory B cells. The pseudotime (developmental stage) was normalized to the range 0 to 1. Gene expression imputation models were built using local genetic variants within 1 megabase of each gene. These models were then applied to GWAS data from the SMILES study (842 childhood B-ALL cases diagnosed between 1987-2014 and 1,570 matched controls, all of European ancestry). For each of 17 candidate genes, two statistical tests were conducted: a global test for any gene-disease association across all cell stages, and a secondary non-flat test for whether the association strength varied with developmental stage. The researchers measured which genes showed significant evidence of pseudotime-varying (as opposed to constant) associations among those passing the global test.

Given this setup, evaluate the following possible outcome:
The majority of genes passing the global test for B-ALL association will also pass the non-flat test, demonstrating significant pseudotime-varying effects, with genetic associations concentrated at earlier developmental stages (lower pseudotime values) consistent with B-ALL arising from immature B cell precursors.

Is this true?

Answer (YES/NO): NO